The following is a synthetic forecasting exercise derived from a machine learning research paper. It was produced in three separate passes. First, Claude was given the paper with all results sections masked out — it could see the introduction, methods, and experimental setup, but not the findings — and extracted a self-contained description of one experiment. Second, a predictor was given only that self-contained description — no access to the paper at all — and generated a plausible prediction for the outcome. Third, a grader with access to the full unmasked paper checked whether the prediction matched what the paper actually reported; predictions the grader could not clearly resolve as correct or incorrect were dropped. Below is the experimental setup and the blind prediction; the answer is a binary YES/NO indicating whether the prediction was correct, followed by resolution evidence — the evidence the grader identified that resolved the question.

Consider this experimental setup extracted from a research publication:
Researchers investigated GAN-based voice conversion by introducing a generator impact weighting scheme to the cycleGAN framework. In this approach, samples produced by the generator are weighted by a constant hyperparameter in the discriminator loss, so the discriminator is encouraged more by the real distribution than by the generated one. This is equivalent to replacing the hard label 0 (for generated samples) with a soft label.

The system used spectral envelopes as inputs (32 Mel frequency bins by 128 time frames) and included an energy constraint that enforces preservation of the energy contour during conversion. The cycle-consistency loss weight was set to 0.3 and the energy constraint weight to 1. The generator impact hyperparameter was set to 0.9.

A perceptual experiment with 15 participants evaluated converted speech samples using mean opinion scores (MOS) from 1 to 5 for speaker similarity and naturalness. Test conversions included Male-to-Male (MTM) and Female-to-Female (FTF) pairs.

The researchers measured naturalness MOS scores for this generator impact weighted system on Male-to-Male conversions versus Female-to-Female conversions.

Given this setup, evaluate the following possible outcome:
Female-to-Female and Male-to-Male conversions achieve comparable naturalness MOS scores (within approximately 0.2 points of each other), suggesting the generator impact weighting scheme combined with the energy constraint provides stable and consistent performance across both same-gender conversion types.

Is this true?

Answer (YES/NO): NO